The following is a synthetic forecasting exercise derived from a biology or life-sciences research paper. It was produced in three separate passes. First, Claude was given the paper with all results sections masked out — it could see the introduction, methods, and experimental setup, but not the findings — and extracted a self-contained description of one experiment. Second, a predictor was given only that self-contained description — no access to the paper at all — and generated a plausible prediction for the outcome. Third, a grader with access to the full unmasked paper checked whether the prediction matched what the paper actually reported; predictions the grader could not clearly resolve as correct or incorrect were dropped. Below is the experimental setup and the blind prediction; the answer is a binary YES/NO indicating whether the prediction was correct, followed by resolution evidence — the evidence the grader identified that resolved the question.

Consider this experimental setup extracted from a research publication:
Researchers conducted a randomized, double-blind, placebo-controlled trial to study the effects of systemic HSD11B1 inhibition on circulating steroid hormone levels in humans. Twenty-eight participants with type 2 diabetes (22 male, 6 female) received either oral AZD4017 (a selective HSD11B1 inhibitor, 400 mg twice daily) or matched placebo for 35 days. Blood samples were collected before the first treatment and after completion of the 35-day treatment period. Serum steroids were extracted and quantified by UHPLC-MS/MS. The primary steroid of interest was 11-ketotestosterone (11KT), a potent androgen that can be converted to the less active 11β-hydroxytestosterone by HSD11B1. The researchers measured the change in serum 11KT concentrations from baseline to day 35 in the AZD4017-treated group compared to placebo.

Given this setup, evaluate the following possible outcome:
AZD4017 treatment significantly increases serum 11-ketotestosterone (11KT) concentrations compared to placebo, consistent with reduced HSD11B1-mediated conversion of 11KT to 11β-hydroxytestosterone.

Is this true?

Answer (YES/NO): YES